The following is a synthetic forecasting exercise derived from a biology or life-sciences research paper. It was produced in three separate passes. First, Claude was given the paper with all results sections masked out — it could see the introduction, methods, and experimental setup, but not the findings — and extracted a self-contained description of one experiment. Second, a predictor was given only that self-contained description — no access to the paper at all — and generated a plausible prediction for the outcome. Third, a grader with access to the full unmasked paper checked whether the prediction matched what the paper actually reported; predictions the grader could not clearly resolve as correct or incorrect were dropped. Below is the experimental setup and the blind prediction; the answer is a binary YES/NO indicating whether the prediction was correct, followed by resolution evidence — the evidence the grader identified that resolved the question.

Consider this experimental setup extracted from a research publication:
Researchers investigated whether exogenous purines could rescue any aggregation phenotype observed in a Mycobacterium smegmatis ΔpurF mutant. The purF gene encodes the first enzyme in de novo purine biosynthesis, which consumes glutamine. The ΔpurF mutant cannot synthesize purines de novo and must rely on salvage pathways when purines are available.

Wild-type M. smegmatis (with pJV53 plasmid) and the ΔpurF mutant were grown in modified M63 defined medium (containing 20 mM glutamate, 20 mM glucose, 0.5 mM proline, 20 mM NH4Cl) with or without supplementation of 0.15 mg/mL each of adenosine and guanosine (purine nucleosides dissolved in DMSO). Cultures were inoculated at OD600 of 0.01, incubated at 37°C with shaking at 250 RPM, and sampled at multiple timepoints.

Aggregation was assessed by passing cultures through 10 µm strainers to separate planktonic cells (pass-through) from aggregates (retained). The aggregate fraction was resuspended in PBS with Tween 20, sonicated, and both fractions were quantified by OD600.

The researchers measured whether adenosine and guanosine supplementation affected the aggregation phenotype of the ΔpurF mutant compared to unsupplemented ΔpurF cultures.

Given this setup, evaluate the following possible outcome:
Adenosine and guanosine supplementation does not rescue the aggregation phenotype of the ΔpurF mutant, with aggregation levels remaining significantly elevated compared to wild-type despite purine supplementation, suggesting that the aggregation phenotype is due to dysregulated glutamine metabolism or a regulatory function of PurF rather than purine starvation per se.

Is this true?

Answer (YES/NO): NO